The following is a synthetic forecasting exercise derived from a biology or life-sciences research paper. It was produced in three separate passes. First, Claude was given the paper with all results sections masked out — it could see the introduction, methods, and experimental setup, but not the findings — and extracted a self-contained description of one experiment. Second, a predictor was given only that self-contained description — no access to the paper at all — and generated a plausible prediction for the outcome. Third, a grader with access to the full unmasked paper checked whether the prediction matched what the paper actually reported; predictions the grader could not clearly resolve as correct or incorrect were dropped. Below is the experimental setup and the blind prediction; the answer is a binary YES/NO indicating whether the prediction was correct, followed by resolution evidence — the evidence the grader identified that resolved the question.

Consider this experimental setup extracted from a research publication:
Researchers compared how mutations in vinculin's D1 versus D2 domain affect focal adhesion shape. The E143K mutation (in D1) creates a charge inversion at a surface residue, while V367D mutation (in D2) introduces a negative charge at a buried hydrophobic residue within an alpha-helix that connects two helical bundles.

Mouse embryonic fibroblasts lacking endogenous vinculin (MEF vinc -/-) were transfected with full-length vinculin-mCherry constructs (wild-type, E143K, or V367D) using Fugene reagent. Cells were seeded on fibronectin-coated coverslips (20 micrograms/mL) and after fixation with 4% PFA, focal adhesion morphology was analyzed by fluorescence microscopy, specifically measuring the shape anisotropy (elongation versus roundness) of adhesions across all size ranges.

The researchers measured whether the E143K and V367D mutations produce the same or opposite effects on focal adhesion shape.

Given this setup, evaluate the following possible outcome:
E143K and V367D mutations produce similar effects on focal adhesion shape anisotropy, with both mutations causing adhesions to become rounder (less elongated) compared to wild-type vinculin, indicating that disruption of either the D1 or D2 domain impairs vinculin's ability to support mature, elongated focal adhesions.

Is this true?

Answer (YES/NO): NO